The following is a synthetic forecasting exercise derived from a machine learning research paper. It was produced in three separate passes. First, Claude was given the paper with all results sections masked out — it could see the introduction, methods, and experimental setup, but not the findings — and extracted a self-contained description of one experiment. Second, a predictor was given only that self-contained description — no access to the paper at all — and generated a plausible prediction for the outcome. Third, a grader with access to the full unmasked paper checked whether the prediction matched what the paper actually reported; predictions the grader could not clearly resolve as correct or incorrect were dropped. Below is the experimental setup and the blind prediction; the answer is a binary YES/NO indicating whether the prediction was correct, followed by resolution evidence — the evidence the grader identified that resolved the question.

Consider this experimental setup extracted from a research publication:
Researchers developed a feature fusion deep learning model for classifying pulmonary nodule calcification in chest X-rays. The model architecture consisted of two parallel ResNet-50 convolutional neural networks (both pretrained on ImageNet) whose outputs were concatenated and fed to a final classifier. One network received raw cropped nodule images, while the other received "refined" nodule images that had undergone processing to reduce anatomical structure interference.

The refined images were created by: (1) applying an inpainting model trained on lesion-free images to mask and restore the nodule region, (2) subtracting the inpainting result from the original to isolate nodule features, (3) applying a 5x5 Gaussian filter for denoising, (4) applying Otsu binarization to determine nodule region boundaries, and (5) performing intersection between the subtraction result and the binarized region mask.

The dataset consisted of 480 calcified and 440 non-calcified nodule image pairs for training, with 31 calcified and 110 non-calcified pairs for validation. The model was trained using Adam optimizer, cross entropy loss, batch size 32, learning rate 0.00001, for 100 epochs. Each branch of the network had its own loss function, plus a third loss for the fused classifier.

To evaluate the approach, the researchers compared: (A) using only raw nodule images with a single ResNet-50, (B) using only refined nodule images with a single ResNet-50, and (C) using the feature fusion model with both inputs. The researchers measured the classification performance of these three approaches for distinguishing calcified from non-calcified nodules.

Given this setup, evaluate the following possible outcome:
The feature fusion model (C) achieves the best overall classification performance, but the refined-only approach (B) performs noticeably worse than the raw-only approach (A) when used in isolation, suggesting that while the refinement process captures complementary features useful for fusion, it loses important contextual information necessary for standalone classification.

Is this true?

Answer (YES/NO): YES